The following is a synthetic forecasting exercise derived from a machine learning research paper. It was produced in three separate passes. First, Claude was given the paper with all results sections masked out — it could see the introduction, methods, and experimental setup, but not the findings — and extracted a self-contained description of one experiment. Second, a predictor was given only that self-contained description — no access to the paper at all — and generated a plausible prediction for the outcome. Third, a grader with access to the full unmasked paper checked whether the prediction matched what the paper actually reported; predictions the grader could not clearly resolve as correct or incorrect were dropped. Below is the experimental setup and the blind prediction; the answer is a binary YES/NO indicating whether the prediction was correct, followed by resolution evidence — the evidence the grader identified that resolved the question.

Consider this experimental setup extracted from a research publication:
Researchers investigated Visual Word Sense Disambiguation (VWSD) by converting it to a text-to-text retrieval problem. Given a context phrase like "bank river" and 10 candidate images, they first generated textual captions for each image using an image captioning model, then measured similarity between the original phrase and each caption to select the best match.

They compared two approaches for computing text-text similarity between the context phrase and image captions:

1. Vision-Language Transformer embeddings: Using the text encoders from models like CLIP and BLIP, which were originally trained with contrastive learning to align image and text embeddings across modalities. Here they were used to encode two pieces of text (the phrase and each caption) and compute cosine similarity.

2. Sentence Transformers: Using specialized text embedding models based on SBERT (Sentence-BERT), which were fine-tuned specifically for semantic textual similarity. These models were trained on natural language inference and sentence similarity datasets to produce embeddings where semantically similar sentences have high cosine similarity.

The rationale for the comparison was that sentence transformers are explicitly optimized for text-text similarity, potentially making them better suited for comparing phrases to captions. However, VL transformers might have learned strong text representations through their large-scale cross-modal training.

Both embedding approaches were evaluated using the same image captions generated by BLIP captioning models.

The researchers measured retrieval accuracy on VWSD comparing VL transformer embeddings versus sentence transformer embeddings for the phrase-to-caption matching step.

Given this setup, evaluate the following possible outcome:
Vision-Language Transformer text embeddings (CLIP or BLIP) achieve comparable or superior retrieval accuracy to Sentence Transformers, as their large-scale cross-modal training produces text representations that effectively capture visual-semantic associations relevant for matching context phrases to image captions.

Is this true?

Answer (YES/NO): YES